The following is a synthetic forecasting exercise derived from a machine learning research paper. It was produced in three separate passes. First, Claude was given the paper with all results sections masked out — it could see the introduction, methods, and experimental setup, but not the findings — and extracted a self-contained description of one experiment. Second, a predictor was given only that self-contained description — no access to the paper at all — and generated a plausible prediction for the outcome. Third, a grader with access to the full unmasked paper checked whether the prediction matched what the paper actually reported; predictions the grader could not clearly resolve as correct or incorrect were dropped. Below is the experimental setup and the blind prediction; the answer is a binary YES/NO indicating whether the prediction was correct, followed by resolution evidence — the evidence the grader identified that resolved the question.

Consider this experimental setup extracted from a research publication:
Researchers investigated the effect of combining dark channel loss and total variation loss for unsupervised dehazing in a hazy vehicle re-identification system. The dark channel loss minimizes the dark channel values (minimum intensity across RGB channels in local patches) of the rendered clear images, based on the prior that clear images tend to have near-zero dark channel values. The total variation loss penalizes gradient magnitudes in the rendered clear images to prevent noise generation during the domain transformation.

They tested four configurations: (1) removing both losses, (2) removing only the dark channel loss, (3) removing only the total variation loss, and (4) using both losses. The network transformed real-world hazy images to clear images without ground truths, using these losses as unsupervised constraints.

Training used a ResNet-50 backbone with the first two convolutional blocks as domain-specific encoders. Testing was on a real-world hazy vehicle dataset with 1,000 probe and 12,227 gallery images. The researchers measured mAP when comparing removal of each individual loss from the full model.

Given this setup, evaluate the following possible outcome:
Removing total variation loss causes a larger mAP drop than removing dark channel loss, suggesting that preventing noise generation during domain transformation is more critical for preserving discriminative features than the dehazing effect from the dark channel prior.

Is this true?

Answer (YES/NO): NO